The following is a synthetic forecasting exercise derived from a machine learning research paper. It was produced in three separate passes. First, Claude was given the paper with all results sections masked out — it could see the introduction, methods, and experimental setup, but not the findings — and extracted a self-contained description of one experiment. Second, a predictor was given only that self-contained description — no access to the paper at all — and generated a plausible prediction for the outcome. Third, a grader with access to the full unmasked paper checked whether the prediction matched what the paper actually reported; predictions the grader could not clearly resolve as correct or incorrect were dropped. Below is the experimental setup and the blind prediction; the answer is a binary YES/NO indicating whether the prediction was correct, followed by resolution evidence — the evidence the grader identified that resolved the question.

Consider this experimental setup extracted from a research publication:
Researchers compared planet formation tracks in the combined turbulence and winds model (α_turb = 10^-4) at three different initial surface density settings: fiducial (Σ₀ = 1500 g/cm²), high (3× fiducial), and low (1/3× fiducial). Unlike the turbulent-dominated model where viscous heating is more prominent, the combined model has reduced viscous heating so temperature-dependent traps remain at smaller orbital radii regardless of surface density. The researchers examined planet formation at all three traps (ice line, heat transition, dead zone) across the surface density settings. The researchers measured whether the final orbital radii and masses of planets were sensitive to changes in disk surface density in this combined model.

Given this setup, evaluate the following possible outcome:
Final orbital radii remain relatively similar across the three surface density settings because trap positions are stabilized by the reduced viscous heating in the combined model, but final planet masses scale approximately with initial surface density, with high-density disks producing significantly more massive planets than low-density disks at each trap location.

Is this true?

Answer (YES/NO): NO